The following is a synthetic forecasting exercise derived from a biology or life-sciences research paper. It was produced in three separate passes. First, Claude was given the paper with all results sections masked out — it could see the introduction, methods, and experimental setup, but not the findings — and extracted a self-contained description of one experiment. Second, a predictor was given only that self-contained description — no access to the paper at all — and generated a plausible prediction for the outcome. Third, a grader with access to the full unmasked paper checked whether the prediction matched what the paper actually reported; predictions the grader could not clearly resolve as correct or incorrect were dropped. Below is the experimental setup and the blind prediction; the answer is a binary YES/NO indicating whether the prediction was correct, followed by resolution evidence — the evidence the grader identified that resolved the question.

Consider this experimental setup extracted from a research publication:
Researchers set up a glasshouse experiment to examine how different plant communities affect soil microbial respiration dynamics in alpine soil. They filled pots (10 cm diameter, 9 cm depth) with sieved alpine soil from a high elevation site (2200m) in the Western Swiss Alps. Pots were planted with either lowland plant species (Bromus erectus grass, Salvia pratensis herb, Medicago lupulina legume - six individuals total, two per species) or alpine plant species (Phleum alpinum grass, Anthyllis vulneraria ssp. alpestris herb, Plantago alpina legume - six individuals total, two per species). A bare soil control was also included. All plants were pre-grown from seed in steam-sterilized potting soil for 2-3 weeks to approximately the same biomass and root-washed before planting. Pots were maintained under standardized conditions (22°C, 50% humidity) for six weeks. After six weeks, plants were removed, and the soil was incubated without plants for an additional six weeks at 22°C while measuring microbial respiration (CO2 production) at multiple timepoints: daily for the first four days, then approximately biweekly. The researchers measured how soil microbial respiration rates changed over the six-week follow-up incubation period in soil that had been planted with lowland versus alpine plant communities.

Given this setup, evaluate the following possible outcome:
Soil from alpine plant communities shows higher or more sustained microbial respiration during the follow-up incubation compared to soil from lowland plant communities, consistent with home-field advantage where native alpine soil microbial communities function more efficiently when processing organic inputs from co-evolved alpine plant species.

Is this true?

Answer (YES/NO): NO